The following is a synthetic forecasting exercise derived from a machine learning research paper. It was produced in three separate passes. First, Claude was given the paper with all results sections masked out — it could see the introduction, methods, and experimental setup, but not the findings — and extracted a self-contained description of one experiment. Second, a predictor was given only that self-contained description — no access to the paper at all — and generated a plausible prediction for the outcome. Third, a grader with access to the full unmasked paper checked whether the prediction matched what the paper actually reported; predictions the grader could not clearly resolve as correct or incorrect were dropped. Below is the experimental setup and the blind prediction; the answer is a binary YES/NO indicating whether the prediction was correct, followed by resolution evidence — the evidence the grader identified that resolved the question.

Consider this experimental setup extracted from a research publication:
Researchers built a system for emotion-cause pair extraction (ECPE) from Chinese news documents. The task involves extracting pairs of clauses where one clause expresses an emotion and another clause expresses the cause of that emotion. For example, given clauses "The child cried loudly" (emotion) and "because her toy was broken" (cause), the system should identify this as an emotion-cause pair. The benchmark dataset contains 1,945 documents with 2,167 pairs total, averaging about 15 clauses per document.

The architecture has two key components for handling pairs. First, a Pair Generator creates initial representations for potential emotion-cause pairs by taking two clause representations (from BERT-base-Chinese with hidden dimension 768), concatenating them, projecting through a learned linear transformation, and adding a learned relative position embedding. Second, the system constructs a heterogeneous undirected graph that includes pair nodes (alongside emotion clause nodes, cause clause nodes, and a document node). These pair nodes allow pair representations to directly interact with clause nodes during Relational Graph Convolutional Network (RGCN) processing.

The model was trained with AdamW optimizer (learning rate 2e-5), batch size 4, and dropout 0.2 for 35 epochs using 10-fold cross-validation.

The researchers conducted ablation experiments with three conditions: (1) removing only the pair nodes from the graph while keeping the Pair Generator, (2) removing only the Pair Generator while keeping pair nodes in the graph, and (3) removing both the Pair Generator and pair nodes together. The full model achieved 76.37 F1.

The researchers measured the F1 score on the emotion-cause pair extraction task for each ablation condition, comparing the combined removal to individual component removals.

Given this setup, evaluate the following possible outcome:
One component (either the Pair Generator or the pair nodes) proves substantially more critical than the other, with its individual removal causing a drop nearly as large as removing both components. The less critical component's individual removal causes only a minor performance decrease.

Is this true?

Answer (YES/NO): NO